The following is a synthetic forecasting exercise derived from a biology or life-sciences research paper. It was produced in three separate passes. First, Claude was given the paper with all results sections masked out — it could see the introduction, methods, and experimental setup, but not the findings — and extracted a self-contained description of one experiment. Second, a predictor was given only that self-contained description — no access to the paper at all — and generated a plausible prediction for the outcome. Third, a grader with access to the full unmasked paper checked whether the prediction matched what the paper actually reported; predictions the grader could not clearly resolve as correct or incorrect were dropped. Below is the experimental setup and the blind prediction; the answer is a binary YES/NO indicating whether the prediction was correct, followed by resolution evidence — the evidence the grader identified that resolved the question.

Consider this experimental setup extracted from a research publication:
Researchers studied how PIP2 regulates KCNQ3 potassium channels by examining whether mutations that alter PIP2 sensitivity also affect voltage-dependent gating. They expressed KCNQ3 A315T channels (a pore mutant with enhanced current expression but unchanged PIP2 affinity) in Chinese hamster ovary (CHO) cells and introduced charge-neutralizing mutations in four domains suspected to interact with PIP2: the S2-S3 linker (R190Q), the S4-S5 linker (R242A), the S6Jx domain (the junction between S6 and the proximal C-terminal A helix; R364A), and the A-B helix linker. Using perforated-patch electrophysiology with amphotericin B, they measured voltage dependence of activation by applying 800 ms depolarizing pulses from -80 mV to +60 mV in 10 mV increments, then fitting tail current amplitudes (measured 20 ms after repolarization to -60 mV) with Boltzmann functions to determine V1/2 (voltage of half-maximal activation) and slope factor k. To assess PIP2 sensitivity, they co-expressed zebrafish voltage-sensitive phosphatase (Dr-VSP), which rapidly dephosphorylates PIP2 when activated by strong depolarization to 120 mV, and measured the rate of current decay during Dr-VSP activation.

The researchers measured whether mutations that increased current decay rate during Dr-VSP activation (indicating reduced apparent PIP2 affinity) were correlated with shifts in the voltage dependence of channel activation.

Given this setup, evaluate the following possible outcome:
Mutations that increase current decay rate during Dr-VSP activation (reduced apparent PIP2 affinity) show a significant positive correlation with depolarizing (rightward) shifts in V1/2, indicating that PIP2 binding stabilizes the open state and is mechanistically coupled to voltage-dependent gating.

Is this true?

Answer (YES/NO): NO